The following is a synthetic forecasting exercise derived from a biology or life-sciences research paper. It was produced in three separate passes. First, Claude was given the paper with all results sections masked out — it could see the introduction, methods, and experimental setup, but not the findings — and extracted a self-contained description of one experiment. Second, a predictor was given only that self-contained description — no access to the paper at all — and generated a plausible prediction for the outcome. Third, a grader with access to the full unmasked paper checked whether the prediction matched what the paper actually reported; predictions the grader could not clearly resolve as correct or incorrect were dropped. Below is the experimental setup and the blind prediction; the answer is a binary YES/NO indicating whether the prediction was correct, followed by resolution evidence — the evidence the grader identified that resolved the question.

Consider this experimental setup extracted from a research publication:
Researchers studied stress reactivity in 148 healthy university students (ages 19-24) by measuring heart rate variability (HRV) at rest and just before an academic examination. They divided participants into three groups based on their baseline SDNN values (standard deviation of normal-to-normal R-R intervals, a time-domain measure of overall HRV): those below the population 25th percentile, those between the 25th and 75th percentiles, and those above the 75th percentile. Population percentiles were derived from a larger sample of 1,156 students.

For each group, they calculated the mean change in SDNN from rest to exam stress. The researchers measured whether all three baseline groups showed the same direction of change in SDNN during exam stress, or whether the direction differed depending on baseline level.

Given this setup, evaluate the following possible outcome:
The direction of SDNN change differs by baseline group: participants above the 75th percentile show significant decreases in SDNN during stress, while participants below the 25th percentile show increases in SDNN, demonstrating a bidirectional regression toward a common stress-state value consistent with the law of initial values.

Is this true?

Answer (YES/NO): YES